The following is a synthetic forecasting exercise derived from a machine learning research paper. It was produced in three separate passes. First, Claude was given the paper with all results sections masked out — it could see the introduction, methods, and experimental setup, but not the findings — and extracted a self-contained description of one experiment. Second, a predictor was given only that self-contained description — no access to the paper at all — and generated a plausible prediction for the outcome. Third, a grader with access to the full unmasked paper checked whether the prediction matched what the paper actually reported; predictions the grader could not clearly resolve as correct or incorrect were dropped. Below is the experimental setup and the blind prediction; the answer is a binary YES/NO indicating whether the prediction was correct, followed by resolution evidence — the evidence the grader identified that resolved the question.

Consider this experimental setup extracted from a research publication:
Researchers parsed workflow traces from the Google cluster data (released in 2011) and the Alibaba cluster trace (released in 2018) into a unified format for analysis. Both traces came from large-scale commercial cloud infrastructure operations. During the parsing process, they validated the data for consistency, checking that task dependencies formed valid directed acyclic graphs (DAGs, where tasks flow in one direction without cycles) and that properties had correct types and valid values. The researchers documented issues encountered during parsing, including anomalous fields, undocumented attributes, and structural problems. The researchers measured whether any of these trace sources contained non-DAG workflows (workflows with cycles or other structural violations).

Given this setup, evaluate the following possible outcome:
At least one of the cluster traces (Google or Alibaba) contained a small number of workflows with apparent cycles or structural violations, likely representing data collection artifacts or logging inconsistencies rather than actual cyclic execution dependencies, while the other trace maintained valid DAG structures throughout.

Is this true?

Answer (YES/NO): NO